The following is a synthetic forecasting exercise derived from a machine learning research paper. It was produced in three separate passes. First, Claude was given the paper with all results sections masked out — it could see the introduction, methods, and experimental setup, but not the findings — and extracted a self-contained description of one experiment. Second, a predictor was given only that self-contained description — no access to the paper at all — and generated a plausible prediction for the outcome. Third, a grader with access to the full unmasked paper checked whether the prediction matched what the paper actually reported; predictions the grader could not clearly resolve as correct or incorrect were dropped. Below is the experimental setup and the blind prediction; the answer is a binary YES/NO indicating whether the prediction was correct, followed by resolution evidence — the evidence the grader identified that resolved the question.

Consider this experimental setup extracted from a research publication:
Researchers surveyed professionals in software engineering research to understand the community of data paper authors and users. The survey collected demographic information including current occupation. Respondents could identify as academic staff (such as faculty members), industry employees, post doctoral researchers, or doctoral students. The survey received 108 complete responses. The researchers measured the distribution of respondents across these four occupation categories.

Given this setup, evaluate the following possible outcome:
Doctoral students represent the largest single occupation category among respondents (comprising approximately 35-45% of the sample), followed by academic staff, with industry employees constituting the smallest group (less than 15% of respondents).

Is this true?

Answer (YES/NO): NO